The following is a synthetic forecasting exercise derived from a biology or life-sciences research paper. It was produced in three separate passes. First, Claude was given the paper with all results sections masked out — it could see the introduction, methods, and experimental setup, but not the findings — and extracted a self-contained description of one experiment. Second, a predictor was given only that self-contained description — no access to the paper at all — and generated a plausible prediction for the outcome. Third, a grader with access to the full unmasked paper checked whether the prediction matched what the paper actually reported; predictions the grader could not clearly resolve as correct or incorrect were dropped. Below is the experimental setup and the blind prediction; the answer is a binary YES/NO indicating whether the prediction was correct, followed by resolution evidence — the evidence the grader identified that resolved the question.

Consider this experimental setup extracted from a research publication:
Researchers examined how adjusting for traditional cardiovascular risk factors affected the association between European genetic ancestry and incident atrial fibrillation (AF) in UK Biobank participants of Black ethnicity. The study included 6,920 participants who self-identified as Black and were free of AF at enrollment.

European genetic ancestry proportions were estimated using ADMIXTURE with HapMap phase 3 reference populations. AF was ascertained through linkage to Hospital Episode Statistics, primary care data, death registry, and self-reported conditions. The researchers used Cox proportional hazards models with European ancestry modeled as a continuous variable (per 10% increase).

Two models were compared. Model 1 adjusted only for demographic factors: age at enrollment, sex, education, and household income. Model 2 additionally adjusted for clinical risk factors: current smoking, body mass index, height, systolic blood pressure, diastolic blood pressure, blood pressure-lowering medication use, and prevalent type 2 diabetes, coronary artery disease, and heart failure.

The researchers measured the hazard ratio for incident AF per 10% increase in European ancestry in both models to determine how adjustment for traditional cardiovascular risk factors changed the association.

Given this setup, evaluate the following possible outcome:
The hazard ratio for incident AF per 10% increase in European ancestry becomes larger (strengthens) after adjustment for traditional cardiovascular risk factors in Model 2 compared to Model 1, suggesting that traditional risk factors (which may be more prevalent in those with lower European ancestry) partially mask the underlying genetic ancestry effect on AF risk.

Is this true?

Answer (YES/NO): YES